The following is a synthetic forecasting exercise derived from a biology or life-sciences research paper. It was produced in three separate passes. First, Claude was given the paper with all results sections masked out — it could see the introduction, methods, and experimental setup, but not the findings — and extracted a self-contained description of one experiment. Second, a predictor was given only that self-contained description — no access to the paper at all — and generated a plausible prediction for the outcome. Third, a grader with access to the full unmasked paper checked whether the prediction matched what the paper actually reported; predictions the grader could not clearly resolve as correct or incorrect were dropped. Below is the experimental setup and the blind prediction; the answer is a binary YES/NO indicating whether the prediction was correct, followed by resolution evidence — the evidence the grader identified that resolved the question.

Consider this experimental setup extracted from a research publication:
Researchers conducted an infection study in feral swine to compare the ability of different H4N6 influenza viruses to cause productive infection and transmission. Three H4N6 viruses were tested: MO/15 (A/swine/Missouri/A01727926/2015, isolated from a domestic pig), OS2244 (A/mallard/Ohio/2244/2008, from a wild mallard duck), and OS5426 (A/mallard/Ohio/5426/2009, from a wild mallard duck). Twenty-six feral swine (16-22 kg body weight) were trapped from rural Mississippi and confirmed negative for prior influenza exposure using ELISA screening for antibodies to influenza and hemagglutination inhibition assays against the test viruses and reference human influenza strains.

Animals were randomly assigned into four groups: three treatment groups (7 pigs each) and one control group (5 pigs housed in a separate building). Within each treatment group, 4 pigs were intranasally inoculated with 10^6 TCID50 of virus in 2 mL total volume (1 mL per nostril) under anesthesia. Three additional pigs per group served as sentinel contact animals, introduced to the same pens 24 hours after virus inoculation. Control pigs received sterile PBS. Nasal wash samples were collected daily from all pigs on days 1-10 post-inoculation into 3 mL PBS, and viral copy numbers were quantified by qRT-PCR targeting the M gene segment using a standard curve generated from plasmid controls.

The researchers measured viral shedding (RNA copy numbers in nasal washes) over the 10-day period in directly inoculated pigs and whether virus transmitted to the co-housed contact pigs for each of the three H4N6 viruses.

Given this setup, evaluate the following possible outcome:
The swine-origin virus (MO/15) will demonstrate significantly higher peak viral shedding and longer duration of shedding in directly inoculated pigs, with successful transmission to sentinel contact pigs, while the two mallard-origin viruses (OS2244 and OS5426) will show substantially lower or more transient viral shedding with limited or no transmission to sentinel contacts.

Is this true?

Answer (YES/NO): YES